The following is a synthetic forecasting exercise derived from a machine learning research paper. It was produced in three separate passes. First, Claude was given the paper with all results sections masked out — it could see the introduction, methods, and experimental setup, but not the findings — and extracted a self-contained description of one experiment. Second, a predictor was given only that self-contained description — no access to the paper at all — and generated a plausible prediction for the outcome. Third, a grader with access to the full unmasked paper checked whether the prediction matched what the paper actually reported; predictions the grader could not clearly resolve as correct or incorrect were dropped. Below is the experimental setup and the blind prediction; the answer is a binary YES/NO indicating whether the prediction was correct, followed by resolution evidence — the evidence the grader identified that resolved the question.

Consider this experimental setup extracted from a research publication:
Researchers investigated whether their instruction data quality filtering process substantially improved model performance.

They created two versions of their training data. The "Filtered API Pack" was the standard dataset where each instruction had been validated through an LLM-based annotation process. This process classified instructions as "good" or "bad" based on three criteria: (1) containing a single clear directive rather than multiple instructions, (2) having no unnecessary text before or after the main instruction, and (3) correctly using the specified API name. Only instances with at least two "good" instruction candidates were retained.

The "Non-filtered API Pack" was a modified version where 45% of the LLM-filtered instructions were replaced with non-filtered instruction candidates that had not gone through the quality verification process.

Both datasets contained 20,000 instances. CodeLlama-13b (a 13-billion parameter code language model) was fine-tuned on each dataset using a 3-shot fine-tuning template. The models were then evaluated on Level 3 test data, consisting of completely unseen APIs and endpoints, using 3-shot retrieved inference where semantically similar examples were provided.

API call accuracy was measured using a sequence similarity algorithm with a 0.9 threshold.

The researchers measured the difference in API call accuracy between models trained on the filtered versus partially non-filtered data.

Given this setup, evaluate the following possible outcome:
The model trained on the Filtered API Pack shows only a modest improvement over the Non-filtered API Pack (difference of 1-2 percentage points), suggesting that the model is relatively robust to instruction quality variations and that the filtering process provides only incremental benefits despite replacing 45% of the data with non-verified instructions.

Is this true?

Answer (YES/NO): NO